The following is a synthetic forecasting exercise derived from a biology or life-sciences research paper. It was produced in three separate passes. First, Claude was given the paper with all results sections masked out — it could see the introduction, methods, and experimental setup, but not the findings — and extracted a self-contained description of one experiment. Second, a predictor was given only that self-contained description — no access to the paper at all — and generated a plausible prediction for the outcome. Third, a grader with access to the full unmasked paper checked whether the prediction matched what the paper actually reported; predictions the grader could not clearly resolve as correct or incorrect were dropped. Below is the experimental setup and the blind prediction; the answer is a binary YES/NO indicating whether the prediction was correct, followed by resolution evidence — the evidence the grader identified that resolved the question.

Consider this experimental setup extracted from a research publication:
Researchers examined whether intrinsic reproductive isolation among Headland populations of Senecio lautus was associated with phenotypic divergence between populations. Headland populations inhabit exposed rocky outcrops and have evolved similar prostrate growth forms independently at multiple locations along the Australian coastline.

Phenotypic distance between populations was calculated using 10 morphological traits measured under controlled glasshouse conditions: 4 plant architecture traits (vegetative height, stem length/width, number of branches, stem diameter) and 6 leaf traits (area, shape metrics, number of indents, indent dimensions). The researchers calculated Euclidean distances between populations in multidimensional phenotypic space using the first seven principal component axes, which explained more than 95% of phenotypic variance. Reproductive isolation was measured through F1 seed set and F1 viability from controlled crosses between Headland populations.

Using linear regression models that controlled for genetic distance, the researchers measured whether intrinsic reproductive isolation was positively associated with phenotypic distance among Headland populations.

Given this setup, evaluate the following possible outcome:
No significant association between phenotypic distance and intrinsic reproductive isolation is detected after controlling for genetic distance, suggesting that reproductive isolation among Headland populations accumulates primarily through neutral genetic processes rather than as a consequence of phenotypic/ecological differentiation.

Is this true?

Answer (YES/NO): NO